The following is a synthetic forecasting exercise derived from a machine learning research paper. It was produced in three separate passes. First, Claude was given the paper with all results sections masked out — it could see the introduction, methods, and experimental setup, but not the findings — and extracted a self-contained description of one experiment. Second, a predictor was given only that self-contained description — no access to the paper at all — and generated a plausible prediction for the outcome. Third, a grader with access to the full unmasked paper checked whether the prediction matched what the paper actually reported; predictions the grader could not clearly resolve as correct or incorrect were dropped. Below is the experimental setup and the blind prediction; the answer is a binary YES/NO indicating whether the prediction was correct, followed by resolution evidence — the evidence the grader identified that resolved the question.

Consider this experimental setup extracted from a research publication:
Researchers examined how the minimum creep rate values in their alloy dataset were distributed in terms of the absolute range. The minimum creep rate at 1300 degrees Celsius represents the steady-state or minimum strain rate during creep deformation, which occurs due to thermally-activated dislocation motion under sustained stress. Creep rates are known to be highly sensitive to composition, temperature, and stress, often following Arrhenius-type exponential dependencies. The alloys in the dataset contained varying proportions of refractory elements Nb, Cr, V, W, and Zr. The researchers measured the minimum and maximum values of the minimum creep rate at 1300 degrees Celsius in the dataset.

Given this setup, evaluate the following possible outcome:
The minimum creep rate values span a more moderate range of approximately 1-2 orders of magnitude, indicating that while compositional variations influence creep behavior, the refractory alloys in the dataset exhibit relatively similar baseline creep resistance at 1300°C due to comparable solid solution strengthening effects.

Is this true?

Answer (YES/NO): NO